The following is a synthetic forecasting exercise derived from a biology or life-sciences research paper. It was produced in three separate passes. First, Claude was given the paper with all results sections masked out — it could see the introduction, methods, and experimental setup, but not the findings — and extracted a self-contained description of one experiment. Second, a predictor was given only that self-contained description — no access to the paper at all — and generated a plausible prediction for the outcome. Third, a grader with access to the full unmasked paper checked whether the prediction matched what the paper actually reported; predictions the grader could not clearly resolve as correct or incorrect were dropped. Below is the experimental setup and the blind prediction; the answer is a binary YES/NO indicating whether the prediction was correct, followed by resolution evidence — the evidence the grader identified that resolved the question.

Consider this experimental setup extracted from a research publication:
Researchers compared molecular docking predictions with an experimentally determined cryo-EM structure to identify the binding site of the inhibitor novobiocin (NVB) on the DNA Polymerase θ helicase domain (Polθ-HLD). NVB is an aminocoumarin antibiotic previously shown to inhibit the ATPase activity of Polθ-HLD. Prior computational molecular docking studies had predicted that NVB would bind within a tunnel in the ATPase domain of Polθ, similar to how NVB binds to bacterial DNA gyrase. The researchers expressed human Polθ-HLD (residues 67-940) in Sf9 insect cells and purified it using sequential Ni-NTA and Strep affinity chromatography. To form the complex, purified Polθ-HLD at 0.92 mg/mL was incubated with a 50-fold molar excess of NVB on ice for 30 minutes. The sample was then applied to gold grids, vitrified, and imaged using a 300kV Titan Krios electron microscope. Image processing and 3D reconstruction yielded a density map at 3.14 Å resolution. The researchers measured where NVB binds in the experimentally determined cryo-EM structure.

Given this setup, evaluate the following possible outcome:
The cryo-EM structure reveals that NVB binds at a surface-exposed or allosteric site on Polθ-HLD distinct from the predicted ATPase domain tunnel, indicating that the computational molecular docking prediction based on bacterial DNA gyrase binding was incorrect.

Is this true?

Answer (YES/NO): YES